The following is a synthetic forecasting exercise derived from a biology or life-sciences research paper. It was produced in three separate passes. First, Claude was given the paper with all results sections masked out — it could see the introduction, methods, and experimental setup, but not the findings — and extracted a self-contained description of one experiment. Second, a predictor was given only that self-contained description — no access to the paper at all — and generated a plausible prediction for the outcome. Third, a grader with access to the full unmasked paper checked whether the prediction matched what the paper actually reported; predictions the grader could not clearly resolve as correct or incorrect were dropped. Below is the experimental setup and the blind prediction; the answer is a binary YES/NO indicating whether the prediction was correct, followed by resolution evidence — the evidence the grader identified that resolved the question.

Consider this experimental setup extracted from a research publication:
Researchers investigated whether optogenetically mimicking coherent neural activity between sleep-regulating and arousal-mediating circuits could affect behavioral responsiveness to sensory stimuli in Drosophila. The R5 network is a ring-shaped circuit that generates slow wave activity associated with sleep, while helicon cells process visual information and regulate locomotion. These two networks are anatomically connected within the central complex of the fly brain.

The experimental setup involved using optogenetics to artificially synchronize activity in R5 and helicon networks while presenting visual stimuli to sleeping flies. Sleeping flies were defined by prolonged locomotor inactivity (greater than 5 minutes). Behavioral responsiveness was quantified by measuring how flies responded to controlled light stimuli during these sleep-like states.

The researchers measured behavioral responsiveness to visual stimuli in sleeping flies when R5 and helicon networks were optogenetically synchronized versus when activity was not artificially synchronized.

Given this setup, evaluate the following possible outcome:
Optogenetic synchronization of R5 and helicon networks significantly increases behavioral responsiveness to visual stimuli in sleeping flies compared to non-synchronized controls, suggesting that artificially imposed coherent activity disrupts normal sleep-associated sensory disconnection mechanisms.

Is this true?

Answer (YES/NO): NO